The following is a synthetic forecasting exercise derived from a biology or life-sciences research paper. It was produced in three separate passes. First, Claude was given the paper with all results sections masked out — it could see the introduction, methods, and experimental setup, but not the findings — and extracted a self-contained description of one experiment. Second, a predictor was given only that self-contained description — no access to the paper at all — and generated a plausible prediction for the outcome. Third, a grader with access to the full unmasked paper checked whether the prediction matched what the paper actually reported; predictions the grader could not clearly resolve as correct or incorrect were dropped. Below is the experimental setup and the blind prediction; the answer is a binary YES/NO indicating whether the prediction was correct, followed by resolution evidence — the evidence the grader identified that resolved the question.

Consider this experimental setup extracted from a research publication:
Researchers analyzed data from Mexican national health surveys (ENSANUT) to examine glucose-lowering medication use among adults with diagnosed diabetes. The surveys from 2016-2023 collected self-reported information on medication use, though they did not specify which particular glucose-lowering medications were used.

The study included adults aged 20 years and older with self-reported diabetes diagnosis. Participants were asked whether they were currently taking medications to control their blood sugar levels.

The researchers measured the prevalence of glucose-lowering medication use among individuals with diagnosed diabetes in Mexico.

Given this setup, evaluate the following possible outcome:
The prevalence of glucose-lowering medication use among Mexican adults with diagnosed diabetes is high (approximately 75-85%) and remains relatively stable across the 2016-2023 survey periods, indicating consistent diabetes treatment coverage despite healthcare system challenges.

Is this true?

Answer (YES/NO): NO